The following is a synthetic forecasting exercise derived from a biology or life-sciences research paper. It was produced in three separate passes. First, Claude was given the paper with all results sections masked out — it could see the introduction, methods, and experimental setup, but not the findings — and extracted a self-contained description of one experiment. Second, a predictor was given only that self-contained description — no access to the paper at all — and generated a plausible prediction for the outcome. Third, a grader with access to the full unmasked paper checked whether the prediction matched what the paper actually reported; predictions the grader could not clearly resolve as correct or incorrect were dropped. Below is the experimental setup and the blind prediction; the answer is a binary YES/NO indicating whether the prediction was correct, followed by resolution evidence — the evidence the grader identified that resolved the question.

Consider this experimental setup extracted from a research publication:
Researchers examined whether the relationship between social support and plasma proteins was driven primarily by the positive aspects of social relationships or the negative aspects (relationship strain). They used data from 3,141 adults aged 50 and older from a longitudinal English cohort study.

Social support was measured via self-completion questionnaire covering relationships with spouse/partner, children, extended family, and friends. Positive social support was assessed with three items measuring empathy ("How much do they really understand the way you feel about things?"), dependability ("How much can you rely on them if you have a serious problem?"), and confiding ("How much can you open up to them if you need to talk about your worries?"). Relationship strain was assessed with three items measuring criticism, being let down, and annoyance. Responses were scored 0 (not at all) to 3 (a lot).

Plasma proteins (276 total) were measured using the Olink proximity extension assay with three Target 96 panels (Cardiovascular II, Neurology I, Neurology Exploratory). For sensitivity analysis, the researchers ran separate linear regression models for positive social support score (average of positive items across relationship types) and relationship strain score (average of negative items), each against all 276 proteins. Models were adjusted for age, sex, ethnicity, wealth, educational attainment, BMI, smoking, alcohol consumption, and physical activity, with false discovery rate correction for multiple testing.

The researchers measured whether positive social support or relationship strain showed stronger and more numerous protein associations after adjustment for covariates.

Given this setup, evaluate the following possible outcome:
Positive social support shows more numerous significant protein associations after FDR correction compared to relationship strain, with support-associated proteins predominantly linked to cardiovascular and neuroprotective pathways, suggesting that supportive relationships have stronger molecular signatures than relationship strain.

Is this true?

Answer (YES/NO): NO